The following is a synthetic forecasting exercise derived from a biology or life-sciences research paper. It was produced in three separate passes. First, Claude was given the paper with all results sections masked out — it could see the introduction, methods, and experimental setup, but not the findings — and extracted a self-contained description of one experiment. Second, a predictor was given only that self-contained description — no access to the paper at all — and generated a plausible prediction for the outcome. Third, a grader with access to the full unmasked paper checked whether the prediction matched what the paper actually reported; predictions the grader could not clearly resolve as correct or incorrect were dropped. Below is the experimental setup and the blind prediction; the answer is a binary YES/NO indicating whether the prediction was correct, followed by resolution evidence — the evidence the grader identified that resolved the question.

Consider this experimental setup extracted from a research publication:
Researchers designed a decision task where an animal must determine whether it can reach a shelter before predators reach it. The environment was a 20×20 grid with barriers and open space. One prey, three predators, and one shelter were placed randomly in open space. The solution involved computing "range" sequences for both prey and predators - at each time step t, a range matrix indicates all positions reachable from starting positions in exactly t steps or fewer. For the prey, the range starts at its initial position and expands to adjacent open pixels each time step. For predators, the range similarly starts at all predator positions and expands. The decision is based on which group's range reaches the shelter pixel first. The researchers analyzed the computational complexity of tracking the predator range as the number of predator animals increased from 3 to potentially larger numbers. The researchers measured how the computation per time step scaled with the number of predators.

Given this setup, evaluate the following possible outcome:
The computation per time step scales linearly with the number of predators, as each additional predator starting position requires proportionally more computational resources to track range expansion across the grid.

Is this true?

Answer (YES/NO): NO